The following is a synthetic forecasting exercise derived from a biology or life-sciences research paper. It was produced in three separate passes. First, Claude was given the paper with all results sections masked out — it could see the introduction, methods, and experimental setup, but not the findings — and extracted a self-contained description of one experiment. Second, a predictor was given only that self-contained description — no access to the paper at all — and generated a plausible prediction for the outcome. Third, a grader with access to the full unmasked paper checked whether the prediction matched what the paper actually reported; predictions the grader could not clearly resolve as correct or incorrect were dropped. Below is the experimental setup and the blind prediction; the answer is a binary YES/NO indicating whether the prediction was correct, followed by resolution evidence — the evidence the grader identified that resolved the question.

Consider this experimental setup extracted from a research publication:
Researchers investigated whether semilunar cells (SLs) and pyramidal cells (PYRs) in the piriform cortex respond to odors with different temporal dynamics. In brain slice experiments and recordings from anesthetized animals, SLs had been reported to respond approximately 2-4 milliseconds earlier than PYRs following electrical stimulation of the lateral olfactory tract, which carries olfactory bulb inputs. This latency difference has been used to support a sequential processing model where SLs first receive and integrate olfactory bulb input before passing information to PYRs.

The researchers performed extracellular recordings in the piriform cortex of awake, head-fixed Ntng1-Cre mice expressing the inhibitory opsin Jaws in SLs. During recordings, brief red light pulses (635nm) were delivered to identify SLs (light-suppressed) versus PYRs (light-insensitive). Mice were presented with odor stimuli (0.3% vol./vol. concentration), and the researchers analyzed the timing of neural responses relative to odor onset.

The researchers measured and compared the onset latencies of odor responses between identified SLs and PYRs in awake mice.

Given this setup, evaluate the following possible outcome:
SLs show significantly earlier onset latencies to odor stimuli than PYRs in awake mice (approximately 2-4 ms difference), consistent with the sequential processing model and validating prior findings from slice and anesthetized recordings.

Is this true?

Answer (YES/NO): NO